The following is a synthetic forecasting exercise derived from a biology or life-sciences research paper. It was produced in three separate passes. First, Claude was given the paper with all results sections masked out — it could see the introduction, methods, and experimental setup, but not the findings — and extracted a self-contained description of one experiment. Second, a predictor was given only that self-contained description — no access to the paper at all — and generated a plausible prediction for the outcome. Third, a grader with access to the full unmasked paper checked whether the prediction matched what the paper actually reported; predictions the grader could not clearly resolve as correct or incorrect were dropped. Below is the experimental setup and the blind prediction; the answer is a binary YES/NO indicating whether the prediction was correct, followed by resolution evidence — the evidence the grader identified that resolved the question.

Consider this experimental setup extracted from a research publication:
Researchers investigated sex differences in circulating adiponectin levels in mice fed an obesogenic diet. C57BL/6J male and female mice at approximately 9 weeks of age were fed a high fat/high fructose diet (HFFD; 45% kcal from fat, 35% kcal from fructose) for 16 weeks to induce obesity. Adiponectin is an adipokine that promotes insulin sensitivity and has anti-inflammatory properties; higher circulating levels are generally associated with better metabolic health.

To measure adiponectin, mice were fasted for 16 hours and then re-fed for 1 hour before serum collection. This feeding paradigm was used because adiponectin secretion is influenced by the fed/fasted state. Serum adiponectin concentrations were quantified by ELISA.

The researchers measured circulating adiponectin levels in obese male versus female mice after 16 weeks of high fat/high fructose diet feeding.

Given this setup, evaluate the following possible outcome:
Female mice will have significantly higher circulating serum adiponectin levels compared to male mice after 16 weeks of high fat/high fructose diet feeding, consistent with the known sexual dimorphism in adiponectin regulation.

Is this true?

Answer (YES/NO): YES